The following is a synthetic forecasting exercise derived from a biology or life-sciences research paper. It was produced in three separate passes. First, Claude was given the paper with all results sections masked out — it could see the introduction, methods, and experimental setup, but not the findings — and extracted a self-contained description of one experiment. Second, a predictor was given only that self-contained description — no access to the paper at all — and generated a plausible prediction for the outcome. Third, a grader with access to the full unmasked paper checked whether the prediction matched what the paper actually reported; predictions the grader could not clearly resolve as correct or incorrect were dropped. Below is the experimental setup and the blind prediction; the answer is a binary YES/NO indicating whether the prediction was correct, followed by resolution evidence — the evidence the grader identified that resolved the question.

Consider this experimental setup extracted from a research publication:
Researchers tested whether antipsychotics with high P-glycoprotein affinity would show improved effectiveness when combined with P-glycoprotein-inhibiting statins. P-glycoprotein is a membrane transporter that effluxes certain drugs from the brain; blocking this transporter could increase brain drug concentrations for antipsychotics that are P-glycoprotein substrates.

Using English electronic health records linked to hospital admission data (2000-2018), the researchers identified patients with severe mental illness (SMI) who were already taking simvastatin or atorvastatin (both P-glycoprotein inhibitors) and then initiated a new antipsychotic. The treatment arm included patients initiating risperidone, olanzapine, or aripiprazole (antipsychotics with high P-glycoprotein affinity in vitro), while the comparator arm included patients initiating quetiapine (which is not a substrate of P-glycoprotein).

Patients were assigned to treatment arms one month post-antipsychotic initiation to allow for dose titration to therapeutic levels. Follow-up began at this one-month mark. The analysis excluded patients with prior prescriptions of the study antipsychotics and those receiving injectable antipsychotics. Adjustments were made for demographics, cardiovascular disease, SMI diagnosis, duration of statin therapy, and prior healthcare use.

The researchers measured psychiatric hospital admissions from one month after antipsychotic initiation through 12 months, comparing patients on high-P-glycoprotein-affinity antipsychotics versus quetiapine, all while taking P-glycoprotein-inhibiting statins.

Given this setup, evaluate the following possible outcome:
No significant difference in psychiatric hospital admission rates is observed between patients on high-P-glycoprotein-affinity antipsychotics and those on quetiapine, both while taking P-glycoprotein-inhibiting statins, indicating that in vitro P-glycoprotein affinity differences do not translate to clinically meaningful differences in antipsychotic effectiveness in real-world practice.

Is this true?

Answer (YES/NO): NO